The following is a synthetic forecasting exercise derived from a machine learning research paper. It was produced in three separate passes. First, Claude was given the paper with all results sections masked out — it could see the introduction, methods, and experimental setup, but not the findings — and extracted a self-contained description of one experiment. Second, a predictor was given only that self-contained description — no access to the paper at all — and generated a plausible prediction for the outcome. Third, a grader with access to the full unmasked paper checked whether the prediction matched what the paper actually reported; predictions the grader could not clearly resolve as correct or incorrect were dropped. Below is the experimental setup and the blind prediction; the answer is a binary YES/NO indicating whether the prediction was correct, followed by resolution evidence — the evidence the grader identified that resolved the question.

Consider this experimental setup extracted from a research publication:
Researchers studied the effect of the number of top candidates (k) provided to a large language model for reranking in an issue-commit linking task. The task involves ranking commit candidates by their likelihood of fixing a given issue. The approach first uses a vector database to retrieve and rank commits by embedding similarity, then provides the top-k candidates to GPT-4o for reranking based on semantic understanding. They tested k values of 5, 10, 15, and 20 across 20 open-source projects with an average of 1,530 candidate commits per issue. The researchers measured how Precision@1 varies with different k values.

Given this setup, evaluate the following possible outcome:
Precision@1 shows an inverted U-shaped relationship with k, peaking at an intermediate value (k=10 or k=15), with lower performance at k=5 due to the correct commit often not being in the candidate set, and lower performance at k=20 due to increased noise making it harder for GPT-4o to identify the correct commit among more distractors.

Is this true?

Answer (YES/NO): NO